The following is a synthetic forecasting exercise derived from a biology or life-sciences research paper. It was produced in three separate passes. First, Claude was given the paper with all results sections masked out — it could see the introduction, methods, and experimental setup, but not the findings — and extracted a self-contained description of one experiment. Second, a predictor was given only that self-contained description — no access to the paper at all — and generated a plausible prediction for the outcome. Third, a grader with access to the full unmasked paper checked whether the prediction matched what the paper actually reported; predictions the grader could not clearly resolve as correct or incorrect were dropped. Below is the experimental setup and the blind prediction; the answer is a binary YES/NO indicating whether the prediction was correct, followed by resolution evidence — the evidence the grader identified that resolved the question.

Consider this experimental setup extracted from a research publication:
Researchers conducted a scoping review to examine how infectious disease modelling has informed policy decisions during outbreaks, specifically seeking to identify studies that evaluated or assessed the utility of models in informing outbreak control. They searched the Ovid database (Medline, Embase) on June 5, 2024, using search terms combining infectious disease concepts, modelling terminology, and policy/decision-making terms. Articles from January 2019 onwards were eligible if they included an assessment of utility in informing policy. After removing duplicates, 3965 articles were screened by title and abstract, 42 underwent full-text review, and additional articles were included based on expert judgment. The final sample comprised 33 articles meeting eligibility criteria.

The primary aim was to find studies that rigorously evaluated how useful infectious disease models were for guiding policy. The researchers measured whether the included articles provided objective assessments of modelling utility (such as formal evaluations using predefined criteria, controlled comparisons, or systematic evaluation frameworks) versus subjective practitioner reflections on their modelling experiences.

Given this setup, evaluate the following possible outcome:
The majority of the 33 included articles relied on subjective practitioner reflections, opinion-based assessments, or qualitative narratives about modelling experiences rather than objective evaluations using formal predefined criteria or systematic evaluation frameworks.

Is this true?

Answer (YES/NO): YES